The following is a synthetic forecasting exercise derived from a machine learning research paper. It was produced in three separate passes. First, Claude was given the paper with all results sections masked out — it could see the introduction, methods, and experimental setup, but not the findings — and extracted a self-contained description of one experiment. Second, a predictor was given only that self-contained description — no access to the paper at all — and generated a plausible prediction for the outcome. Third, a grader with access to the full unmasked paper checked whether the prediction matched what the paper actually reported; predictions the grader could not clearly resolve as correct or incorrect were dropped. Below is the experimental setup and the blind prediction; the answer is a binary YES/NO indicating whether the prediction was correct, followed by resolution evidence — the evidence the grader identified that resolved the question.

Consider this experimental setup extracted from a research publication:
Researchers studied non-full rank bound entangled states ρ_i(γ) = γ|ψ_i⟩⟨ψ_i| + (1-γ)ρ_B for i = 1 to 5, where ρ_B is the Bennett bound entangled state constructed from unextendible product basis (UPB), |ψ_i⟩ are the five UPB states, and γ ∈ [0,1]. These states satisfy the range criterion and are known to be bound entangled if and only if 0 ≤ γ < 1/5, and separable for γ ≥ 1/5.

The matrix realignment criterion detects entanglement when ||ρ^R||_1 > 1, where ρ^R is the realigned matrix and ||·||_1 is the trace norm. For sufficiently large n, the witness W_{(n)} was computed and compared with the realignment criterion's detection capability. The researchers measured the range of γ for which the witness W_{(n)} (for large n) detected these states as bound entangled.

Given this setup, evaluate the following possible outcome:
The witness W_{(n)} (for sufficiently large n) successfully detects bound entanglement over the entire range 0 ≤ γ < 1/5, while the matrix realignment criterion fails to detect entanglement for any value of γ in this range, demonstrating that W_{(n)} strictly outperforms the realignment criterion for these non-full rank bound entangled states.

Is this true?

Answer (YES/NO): NO